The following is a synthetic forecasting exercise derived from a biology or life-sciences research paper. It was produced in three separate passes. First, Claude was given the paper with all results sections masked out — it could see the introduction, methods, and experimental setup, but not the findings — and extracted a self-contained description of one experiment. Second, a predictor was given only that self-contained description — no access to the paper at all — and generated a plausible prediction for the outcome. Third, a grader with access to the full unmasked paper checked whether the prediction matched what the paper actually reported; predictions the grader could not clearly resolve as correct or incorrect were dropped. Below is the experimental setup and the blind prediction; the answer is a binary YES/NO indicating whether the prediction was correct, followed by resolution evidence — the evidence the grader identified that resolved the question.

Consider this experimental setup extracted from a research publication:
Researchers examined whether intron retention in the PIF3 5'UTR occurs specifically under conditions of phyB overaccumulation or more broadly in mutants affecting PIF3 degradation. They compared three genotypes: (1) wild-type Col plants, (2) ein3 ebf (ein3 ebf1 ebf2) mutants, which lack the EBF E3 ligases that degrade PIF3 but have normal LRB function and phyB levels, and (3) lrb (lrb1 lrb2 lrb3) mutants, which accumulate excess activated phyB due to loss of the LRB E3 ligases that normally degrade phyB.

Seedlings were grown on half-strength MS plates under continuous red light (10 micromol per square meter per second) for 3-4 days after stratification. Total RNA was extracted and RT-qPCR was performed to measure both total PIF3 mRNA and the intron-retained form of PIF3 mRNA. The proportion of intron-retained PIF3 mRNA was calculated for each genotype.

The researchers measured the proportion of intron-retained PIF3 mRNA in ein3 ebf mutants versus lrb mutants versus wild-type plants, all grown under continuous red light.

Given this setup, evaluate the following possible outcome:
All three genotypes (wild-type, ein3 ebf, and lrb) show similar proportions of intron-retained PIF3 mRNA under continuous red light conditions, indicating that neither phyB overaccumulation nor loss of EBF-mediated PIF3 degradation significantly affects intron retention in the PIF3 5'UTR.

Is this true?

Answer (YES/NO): NO